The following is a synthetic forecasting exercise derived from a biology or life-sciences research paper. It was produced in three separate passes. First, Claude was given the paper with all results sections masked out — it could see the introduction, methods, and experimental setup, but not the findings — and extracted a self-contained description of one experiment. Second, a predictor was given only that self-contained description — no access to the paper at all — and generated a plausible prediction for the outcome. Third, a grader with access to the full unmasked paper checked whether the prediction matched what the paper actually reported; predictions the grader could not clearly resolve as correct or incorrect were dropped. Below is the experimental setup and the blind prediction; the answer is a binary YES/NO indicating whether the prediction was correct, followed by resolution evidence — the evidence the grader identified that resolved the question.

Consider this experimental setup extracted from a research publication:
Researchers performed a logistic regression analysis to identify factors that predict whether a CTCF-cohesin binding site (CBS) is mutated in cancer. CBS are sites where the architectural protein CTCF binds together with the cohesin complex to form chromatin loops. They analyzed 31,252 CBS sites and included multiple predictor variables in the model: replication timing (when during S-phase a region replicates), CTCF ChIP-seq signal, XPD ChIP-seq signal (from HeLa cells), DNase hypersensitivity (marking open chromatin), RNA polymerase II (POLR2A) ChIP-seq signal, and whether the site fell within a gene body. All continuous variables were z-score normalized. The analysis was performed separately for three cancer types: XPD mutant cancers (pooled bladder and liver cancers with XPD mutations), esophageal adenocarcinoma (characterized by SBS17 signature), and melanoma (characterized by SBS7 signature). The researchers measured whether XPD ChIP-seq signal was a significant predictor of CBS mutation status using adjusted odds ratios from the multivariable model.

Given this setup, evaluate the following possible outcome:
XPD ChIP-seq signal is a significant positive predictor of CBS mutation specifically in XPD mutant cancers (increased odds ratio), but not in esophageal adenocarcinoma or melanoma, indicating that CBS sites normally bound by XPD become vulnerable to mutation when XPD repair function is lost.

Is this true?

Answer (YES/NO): NO